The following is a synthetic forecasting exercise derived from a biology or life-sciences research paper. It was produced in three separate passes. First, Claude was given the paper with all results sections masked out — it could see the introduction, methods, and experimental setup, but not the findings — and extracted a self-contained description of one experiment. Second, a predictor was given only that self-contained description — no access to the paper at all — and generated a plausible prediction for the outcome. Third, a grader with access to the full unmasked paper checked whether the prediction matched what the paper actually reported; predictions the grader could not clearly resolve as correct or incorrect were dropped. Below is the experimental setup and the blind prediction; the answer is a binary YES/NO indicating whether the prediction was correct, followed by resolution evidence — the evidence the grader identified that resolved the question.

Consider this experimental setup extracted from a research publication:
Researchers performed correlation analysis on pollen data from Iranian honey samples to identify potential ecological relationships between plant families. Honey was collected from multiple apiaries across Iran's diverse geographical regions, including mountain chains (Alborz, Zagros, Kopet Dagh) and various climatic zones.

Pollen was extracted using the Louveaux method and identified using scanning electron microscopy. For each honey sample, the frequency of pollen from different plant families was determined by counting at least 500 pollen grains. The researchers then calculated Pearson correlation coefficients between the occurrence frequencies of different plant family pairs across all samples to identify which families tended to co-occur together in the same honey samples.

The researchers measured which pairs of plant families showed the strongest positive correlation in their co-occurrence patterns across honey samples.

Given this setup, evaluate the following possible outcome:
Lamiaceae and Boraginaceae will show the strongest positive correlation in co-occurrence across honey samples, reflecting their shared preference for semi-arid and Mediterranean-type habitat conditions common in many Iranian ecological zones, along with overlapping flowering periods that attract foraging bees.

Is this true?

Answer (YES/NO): NO